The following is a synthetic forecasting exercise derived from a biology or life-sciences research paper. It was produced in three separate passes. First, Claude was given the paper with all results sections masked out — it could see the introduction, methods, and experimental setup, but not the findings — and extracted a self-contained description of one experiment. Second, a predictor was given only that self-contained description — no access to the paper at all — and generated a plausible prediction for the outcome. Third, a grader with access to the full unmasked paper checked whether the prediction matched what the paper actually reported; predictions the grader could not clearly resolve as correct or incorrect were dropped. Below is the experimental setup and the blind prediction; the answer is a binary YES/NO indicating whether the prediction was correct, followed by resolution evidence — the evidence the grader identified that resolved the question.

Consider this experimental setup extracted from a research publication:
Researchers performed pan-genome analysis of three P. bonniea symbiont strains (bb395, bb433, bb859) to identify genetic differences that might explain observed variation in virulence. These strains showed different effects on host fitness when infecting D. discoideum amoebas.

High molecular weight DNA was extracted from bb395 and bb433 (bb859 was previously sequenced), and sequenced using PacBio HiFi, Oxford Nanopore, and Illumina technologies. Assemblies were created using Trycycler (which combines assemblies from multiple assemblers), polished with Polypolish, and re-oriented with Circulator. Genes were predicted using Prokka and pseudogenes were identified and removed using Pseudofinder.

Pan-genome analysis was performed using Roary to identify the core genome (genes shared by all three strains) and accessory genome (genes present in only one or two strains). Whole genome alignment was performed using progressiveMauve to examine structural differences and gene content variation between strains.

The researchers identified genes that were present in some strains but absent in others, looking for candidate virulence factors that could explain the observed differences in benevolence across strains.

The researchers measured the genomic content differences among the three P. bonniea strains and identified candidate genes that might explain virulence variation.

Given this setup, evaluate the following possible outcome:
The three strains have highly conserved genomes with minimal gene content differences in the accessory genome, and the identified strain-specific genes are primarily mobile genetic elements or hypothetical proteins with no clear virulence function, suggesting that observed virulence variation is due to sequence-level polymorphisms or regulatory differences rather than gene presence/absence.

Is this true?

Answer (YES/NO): NO